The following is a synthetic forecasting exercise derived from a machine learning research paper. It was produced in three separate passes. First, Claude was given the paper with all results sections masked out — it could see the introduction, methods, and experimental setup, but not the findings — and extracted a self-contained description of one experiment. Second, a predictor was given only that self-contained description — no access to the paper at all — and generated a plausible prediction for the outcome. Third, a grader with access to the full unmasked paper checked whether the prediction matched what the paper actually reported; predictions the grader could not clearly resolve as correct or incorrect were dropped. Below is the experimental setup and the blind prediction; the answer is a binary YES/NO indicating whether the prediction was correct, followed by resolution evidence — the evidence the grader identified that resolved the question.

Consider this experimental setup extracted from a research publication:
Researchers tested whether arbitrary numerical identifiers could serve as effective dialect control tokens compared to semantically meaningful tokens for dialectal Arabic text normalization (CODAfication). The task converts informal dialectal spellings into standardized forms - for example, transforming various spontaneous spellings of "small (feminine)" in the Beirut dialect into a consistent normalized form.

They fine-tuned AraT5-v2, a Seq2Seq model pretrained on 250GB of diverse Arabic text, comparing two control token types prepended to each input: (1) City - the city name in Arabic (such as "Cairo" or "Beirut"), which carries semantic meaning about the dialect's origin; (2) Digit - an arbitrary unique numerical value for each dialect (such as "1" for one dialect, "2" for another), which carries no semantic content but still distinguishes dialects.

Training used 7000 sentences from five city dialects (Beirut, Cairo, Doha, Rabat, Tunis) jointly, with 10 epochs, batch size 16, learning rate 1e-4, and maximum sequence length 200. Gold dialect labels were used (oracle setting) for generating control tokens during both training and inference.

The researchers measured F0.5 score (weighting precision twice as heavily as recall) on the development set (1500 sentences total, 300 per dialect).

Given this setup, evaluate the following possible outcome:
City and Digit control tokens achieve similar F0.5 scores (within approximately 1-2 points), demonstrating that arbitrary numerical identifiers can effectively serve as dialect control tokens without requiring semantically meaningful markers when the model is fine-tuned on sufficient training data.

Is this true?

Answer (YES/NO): YES